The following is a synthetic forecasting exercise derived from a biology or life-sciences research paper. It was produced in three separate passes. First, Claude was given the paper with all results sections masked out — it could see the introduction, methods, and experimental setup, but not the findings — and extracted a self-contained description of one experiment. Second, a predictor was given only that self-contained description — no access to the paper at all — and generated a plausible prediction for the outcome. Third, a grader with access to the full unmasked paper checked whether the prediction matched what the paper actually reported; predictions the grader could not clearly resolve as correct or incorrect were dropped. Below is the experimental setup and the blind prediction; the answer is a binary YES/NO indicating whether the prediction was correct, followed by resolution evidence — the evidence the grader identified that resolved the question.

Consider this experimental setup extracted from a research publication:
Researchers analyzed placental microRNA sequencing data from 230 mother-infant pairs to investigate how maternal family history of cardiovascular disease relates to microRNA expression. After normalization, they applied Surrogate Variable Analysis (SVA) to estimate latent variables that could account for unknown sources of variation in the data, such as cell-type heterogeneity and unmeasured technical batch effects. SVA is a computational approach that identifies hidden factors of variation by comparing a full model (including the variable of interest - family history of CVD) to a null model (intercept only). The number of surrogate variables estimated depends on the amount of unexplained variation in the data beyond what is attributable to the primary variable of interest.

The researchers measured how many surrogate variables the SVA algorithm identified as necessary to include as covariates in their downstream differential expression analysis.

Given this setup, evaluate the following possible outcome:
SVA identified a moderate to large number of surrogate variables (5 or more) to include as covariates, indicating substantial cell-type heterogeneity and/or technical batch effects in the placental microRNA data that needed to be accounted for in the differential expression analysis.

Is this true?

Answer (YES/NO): NO